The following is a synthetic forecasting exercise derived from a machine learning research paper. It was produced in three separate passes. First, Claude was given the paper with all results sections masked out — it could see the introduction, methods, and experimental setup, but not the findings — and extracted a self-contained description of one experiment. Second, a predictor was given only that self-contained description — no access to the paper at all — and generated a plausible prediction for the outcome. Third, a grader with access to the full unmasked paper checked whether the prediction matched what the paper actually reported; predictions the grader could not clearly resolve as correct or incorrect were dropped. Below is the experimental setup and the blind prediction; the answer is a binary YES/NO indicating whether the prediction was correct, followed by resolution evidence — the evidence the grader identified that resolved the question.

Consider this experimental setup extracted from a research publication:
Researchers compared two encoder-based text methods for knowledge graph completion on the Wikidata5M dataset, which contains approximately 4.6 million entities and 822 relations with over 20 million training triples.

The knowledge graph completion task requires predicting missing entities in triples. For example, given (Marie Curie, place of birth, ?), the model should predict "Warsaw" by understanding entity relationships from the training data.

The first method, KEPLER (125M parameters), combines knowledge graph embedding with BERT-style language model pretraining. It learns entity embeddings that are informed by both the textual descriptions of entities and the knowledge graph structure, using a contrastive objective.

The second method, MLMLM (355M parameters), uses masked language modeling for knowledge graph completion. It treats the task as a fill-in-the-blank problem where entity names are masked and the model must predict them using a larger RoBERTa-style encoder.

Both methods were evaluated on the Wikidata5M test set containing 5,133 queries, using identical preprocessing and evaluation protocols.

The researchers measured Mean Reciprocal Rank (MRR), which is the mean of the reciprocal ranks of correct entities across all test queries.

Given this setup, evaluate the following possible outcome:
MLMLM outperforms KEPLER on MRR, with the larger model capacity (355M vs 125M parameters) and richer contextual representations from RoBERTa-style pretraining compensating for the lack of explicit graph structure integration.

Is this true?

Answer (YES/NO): YES